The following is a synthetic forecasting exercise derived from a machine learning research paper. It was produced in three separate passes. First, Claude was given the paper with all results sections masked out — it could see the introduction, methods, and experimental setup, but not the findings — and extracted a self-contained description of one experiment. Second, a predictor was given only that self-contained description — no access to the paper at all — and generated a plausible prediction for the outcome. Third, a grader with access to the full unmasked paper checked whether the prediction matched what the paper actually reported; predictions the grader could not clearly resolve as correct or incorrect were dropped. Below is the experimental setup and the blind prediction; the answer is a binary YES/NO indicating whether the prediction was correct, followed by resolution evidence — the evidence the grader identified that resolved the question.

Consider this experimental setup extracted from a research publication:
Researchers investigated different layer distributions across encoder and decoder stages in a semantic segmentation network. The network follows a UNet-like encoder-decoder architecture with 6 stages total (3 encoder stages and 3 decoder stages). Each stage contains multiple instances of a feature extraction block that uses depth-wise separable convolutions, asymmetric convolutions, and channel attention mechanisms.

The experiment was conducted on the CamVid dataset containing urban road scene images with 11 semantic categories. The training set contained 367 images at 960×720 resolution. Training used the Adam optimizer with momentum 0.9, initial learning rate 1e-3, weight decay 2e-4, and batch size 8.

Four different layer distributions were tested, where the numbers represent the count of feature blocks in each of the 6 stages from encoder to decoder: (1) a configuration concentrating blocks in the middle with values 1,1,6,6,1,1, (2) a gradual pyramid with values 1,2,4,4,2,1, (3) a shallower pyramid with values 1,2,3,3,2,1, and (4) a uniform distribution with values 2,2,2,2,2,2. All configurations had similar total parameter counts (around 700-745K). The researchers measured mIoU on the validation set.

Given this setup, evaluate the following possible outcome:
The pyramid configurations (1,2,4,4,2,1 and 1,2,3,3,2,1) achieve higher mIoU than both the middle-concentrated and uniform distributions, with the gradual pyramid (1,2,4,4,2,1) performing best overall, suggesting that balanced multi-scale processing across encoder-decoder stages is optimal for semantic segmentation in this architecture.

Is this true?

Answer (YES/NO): NO